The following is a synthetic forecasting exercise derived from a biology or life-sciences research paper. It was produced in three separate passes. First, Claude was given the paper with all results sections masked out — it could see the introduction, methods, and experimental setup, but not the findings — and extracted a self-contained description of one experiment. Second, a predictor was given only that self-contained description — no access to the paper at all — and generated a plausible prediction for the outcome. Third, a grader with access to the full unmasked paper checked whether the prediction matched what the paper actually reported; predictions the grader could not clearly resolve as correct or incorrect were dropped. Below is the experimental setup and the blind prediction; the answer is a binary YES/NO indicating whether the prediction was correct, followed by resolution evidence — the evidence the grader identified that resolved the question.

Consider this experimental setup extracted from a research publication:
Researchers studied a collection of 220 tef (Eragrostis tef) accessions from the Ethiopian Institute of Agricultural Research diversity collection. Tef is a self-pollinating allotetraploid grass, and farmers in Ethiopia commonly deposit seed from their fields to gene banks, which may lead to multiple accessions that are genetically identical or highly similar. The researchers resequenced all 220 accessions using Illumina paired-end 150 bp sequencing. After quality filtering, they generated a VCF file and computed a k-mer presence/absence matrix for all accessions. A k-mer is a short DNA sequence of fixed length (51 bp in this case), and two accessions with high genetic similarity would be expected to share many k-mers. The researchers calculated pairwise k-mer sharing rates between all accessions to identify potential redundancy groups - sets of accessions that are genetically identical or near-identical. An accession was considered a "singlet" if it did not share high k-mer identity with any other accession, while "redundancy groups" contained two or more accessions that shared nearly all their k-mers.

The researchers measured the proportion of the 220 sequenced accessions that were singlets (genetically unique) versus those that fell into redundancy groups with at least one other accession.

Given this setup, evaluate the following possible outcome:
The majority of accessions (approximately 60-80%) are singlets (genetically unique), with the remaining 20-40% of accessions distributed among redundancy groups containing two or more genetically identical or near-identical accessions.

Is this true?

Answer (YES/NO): NO